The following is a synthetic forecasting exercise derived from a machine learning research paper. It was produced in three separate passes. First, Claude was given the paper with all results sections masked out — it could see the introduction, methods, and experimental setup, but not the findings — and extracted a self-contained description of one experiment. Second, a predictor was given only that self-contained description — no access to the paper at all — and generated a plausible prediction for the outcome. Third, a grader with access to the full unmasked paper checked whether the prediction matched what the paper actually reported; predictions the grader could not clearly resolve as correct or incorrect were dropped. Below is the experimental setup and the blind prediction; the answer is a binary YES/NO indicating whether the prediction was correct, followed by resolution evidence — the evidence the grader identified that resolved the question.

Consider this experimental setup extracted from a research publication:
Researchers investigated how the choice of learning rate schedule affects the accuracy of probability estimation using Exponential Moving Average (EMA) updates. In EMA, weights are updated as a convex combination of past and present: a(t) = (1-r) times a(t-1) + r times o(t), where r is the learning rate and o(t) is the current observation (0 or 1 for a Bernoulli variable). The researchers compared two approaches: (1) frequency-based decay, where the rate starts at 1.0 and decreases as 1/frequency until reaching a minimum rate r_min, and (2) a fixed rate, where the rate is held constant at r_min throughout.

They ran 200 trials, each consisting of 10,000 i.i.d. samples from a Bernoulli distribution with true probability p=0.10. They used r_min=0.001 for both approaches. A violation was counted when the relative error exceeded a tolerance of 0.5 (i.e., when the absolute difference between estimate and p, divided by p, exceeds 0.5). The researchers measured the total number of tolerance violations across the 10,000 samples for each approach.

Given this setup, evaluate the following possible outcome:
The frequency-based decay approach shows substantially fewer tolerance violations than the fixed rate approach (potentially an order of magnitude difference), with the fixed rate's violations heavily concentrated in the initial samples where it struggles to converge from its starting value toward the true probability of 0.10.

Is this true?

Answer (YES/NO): YES